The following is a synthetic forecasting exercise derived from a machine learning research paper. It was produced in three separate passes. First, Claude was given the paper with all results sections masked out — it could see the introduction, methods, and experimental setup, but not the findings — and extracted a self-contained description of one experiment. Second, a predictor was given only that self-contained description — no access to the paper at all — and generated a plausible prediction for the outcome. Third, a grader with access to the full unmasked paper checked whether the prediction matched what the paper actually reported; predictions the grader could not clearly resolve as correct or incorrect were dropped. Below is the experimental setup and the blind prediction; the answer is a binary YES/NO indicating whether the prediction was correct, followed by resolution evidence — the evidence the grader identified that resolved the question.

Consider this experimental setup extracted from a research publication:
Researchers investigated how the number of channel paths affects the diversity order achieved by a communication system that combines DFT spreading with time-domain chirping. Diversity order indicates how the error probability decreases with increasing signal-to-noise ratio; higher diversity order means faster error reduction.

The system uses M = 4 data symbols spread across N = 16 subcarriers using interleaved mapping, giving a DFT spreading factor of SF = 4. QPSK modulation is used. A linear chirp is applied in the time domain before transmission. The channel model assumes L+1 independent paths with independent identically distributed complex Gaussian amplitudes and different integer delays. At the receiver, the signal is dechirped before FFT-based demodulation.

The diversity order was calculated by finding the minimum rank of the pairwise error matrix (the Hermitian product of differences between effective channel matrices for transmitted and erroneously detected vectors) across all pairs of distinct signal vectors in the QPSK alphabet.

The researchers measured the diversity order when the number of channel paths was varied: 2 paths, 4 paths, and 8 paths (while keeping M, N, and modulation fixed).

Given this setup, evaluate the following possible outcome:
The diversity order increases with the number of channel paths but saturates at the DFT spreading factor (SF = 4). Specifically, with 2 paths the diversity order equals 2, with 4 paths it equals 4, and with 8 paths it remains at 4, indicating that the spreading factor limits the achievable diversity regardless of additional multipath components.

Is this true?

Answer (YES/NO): NO